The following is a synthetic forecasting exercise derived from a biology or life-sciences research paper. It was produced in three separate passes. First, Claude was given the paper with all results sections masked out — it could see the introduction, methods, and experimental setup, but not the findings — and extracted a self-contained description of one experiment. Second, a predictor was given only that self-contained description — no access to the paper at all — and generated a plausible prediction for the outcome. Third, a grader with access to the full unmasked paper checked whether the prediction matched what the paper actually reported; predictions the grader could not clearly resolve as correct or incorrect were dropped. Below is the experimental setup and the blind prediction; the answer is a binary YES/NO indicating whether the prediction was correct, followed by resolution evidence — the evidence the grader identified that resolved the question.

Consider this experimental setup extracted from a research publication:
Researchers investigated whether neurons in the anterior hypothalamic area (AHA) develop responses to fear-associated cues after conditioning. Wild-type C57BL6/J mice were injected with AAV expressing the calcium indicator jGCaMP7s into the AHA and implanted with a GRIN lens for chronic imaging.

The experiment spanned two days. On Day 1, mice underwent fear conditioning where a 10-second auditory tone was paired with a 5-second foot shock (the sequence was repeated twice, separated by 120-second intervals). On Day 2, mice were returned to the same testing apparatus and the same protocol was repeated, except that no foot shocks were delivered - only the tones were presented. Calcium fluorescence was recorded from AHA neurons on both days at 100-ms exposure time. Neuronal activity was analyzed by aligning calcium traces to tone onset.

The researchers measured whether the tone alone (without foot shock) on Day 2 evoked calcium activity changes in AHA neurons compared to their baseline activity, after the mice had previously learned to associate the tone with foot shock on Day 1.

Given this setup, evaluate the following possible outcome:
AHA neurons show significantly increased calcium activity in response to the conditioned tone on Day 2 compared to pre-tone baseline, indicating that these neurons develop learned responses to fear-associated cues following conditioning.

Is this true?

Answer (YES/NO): YES